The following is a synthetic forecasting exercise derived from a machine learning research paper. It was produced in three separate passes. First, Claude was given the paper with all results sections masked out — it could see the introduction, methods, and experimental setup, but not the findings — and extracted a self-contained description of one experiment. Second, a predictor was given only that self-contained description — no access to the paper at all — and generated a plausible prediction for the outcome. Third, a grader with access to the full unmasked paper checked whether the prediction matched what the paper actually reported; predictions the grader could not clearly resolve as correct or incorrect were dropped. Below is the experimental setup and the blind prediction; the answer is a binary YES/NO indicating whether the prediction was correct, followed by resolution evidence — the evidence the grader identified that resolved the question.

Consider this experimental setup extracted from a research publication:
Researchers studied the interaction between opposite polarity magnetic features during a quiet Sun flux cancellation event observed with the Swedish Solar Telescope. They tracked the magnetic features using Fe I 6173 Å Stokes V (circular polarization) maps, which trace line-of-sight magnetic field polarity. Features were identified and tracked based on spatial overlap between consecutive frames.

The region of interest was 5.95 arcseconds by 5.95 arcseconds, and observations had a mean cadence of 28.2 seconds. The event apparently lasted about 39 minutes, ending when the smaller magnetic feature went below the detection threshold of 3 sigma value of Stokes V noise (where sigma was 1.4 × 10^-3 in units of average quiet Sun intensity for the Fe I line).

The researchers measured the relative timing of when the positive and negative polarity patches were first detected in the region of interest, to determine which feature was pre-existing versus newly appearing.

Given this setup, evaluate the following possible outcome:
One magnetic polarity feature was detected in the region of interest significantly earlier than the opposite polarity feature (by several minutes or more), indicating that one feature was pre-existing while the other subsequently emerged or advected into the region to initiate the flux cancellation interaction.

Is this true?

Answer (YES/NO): YES